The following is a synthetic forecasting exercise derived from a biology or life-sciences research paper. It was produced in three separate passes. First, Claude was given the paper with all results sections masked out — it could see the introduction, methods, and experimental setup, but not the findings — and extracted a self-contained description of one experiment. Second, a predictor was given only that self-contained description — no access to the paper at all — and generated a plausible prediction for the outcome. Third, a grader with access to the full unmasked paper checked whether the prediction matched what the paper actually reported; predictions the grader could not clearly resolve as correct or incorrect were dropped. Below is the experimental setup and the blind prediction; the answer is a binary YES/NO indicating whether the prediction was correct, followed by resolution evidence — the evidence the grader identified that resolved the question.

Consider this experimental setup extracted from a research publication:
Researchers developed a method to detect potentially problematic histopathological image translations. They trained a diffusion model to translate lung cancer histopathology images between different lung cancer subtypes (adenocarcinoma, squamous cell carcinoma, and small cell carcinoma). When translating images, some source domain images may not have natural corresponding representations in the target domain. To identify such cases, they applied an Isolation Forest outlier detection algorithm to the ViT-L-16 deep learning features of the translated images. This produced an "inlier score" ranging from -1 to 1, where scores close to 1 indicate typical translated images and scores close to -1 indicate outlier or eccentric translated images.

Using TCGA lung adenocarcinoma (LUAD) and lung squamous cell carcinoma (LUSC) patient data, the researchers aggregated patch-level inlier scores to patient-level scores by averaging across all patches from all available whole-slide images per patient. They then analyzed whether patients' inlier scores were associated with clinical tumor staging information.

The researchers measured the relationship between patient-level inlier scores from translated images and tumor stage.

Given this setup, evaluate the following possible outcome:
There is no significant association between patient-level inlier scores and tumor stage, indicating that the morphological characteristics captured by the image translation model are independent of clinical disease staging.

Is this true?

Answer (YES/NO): NO